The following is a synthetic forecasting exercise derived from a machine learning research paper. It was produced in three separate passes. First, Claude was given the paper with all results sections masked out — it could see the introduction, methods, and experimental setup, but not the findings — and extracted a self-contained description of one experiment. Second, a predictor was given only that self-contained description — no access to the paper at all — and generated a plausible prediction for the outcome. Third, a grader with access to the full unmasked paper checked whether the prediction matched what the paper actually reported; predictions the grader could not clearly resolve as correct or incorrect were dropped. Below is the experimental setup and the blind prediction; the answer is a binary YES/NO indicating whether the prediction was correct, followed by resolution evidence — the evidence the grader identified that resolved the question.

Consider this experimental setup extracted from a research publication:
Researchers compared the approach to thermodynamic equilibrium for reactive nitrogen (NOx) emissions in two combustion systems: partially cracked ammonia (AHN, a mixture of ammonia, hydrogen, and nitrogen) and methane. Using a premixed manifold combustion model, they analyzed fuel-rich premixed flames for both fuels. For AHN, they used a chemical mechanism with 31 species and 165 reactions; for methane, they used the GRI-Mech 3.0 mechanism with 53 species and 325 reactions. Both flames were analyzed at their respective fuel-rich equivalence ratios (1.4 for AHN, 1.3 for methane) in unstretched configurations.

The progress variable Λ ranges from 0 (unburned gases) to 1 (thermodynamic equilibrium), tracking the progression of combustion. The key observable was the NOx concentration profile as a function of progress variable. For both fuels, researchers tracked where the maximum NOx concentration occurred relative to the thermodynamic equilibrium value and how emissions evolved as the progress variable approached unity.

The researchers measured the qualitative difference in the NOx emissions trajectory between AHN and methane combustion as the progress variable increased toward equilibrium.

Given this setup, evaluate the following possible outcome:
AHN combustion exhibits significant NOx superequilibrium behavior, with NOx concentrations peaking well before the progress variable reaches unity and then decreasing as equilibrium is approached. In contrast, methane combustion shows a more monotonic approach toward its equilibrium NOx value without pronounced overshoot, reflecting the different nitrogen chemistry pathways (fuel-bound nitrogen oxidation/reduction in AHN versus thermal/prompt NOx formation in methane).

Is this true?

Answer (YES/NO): YES